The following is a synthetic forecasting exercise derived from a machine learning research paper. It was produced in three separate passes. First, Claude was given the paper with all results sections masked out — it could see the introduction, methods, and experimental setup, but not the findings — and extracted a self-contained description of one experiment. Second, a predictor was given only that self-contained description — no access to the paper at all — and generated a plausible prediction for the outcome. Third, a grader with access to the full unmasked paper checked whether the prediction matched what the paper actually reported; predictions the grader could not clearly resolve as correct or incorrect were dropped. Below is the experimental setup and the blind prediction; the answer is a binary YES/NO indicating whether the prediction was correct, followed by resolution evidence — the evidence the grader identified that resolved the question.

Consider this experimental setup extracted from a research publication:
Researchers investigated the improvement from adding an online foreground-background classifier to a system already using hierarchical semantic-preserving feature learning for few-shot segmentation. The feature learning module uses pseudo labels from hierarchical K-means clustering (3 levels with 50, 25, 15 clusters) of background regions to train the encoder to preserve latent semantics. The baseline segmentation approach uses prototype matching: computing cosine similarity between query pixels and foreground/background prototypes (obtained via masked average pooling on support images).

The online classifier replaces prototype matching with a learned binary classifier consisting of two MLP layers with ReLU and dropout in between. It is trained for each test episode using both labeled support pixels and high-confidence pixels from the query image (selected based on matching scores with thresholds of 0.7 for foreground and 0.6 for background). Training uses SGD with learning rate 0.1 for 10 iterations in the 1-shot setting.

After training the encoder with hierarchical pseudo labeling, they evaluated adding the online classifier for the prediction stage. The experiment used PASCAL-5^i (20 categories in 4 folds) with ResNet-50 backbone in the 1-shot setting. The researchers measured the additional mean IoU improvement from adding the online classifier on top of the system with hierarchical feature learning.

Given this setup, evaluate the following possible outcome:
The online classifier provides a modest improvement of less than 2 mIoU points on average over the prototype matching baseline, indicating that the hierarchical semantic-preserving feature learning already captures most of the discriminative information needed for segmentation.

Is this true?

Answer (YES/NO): NO